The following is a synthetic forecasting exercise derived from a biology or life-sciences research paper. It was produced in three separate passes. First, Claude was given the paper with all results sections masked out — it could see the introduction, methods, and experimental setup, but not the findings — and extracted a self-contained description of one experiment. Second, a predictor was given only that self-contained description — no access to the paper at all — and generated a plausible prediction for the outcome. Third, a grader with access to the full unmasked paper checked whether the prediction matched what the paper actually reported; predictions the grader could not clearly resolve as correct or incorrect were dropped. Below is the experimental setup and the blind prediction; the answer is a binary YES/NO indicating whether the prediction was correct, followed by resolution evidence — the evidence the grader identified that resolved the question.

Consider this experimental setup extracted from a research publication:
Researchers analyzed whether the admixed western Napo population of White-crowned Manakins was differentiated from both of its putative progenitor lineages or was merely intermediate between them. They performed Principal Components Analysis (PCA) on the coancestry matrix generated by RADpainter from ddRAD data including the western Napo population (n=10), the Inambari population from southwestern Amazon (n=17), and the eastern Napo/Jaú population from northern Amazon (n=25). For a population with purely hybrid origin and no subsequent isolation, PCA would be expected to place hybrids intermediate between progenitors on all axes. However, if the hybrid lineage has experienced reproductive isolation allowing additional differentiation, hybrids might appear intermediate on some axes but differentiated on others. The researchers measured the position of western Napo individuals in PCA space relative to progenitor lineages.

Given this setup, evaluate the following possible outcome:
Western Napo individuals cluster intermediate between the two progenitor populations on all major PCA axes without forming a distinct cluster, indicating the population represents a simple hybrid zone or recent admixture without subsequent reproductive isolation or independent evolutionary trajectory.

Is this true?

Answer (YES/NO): NO